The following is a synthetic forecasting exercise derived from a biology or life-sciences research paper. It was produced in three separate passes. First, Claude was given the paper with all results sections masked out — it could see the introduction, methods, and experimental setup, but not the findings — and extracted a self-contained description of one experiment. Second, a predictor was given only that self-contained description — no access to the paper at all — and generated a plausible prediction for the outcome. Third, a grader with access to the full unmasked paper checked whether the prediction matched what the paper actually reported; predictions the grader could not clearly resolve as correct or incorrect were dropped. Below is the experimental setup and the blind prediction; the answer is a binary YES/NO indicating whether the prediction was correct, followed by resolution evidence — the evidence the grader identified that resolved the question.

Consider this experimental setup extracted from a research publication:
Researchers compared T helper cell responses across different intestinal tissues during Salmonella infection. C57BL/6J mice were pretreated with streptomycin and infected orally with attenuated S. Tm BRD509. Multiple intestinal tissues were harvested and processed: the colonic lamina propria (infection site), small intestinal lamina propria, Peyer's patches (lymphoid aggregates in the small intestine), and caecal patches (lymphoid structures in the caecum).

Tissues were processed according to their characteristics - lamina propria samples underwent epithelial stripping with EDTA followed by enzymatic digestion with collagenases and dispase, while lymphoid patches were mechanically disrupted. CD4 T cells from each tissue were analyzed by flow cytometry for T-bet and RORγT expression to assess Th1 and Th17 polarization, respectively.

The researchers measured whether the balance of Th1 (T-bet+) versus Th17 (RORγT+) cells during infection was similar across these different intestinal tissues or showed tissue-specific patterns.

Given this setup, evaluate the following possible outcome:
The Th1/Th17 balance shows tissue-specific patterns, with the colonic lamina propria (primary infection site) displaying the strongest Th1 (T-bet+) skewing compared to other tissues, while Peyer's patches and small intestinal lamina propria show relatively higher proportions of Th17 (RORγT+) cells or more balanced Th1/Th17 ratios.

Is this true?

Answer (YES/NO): NO